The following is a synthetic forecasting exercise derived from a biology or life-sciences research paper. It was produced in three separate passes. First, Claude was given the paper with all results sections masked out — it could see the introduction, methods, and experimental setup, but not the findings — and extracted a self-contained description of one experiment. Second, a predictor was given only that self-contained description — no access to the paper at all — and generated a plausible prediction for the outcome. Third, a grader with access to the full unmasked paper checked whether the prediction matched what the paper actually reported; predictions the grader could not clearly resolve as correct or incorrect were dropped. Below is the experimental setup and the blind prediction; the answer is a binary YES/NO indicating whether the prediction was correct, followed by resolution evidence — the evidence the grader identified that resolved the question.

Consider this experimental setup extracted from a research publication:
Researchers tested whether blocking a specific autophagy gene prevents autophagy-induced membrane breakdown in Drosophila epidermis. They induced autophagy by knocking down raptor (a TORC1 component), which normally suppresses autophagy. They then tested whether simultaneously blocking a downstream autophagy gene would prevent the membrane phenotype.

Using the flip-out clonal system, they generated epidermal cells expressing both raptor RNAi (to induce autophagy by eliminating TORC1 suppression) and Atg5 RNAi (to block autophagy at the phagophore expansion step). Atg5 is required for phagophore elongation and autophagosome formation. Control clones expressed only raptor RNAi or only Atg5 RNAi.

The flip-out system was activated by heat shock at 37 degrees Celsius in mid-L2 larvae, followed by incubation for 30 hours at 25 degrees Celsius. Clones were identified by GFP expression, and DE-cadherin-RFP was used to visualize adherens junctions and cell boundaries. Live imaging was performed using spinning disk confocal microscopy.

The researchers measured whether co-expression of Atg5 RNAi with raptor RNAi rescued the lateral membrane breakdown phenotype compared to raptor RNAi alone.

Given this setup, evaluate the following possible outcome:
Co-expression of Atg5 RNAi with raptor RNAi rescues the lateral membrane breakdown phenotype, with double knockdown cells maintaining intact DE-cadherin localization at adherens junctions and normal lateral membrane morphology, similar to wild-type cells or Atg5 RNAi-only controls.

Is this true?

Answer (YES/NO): YES